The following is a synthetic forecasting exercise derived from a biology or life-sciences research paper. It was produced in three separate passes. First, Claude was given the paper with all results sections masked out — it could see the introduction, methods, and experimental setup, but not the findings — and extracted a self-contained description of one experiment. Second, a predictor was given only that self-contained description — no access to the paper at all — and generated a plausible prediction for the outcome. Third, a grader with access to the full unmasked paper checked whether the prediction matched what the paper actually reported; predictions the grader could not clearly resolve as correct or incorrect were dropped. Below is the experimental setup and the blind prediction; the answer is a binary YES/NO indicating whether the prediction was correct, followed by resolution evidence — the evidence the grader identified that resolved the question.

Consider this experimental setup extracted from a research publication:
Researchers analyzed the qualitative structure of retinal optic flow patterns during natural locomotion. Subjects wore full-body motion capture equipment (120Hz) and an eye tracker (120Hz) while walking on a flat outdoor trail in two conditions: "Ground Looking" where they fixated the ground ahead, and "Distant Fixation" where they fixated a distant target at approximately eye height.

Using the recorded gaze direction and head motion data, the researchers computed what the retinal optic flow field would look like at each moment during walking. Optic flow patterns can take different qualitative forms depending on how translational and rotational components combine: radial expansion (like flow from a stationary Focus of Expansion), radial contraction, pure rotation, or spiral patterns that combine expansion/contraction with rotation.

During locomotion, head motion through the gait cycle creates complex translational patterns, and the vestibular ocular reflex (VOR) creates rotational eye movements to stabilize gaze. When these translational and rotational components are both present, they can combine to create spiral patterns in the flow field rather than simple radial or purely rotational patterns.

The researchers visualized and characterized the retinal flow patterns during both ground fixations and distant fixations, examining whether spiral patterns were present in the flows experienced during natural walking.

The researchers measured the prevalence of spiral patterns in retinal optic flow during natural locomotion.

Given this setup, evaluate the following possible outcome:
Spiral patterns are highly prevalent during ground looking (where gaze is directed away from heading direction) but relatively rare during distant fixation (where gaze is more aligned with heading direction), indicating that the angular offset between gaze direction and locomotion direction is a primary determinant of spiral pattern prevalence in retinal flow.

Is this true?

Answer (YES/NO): NO